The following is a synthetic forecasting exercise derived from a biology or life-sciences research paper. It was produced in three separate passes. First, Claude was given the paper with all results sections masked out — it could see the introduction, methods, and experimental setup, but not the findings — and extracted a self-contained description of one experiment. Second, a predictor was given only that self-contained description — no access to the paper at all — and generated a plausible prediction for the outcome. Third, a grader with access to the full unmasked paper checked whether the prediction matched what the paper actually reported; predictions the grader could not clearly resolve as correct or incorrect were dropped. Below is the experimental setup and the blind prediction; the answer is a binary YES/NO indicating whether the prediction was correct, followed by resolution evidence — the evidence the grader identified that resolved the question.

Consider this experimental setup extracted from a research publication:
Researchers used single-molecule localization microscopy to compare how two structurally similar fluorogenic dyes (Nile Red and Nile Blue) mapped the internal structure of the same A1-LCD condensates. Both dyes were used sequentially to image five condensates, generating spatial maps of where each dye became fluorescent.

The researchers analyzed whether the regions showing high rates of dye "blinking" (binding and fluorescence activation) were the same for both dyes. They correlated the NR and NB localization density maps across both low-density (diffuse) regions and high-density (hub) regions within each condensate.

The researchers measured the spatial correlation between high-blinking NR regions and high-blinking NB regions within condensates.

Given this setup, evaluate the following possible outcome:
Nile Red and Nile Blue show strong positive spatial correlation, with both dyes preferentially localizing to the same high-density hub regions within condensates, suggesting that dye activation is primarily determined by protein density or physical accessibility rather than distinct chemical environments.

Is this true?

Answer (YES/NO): NO